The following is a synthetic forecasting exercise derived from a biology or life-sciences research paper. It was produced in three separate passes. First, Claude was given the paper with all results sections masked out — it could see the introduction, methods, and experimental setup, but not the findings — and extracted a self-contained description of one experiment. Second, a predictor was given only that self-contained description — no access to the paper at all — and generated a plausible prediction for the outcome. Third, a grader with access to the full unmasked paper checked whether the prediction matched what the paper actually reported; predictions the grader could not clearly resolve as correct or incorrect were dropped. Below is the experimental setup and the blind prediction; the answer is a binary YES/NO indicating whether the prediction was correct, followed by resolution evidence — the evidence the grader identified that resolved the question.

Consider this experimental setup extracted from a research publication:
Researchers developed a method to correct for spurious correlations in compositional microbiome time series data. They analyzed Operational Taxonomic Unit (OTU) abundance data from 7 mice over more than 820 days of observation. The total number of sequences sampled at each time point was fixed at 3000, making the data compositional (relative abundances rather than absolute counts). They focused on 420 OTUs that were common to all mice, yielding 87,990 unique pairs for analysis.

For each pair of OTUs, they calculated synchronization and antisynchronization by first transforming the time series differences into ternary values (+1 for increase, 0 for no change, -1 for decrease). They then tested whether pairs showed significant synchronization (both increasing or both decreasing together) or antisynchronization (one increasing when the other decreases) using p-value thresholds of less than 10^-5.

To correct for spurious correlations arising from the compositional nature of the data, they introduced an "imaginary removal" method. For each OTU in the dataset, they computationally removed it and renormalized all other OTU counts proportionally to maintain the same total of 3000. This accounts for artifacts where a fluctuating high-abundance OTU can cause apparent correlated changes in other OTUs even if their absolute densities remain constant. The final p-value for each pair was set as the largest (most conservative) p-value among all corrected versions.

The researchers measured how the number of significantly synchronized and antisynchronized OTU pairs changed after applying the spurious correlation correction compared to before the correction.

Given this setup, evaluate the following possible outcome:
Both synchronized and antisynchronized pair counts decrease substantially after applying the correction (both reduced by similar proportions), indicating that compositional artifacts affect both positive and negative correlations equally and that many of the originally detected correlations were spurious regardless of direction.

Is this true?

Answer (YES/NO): NO